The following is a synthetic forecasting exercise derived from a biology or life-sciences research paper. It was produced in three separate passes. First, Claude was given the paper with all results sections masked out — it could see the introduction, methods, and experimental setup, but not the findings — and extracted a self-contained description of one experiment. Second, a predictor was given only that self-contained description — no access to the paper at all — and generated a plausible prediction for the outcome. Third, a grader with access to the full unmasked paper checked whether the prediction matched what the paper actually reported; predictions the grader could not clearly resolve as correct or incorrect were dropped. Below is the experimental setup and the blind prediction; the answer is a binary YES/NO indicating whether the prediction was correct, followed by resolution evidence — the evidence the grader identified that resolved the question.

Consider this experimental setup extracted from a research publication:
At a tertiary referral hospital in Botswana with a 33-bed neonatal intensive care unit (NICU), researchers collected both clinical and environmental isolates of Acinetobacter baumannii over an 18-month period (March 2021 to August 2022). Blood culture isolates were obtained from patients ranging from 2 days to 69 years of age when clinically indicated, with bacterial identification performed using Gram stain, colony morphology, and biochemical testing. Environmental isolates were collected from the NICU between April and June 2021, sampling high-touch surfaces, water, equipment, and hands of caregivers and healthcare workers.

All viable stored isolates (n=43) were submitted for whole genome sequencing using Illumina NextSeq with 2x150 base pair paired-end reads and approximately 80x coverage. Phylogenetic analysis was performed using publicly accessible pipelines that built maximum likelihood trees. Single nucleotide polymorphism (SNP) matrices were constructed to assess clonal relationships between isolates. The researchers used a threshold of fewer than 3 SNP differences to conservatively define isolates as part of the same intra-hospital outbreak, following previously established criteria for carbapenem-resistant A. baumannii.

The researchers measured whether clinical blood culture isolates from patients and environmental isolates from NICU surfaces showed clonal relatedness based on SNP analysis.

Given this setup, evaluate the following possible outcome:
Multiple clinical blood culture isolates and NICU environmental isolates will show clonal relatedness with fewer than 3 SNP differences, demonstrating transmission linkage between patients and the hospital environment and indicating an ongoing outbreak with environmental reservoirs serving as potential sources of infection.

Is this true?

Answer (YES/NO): YES